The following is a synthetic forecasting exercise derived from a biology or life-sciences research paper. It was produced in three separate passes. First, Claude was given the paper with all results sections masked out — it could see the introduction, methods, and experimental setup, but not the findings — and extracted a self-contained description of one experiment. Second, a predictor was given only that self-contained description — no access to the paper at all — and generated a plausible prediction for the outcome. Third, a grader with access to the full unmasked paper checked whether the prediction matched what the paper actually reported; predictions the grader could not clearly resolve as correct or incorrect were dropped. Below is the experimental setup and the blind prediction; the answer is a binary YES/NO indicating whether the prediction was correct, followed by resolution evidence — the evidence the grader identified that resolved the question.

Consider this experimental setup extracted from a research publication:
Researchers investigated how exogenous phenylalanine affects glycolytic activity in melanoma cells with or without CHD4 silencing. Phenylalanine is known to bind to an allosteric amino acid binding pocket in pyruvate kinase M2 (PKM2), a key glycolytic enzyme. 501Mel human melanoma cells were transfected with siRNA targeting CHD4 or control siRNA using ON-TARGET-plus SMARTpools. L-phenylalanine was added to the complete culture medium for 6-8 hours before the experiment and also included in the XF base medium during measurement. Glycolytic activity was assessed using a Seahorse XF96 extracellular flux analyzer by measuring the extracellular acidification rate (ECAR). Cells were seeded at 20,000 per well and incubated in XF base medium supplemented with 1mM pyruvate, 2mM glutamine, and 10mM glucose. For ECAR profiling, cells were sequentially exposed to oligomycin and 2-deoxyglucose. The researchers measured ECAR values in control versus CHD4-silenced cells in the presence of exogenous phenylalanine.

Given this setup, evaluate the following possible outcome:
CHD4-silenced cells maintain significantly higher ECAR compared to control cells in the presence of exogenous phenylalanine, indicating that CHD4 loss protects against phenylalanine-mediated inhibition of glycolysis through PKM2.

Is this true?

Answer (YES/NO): YES